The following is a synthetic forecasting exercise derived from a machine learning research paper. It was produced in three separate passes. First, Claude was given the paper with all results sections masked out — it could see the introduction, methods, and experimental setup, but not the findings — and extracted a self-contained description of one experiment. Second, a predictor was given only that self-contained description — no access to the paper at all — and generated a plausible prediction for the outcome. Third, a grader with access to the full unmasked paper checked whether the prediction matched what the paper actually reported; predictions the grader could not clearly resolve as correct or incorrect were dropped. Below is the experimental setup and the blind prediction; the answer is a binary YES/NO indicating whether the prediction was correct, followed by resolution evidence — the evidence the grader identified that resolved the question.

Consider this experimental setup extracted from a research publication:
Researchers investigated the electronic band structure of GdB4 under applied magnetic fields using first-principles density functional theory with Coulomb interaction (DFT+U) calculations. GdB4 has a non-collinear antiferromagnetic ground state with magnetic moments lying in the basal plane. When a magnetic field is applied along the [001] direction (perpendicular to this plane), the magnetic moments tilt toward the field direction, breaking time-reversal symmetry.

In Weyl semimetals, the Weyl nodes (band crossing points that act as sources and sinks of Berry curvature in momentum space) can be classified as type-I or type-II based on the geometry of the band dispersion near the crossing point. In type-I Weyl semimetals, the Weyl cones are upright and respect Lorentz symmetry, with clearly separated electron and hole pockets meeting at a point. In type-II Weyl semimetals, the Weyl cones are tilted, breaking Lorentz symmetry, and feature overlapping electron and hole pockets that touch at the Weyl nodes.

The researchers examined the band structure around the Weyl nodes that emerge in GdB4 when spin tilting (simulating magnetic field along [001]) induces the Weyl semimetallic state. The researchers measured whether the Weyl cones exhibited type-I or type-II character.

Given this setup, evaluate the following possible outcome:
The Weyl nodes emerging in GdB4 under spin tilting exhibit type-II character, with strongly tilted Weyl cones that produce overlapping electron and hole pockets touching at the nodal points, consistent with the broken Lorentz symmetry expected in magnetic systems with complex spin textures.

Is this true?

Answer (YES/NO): YES